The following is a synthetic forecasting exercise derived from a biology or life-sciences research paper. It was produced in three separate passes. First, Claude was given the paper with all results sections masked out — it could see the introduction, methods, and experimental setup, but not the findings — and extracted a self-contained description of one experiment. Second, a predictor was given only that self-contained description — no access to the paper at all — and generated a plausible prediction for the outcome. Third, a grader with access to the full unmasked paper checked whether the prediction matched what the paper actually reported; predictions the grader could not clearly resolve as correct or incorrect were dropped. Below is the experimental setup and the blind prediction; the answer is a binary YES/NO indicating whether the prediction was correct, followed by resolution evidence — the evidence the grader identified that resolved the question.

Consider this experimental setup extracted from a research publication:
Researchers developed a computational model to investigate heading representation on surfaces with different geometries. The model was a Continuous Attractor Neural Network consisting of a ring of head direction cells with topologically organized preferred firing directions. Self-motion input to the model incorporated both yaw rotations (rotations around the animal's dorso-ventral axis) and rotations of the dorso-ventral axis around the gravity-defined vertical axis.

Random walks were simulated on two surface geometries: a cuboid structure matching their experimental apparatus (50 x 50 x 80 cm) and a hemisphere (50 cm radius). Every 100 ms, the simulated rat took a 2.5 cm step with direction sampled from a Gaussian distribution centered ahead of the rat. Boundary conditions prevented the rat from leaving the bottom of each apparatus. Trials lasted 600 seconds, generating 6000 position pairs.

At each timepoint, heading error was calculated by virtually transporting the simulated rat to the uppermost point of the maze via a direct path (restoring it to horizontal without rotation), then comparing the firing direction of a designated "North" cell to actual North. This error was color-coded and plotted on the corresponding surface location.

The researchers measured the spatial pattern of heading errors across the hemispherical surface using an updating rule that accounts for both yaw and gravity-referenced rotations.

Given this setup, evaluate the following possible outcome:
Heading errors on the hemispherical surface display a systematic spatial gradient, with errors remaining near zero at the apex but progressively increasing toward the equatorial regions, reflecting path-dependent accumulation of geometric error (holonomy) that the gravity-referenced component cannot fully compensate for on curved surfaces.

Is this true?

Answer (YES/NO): NO